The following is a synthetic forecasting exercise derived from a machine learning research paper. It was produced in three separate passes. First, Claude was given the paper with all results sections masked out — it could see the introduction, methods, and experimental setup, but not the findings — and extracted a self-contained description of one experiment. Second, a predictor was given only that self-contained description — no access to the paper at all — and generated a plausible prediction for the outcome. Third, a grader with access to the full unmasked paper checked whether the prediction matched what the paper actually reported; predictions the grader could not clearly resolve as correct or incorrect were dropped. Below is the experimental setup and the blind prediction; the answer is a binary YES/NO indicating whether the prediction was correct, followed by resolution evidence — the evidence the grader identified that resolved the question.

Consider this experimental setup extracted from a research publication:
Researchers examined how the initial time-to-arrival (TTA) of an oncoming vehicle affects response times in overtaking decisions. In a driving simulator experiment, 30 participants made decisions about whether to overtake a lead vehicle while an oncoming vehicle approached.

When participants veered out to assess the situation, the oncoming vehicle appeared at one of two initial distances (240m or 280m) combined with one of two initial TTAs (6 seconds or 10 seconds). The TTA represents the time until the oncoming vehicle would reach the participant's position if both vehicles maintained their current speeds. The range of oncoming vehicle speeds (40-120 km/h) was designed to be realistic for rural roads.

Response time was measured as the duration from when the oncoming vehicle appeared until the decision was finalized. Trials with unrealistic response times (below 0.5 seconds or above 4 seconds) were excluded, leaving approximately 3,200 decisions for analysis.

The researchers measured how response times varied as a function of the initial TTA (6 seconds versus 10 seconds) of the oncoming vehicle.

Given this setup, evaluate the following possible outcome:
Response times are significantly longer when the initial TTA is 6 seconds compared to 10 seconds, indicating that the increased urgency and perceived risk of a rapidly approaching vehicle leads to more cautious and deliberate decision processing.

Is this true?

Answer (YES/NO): NO